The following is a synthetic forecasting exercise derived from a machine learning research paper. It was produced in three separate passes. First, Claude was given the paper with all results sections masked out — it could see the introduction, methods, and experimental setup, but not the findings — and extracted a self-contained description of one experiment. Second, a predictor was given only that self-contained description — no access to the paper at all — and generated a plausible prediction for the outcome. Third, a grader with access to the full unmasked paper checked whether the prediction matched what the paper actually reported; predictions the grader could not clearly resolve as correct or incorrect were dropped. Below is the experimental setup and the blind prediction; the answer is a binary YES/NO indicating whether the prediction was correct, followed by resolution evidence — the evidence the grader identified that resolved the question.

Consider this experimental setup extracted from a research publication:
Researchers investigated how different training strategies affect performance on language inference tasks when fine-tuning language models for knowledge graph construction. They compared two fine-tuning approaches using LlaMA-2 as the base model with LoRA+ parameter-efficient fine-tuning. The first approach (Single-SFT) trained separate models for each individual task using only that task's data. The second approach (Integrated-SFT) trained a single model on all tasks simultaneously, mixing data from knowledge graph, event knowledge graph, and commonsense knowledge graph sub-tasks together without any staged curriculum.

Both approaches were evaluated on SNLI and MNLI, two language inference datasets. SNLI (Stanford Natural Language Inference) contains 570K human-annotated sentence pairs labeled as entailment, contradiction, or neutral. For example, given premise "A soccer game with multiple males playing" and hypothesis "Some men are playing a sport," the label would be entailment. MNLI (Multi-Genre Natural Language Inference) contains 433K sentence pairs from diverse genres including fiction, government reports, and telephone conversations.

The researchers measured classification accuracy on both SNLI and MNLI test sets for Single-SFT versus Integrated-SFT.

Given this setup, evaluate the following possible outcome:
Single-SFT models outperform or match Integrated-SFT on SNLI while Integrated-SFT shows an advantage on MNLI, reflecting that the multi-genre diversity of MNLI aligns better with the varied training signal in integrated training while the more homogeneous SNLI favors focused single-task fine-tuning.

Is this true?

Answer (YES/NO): NO